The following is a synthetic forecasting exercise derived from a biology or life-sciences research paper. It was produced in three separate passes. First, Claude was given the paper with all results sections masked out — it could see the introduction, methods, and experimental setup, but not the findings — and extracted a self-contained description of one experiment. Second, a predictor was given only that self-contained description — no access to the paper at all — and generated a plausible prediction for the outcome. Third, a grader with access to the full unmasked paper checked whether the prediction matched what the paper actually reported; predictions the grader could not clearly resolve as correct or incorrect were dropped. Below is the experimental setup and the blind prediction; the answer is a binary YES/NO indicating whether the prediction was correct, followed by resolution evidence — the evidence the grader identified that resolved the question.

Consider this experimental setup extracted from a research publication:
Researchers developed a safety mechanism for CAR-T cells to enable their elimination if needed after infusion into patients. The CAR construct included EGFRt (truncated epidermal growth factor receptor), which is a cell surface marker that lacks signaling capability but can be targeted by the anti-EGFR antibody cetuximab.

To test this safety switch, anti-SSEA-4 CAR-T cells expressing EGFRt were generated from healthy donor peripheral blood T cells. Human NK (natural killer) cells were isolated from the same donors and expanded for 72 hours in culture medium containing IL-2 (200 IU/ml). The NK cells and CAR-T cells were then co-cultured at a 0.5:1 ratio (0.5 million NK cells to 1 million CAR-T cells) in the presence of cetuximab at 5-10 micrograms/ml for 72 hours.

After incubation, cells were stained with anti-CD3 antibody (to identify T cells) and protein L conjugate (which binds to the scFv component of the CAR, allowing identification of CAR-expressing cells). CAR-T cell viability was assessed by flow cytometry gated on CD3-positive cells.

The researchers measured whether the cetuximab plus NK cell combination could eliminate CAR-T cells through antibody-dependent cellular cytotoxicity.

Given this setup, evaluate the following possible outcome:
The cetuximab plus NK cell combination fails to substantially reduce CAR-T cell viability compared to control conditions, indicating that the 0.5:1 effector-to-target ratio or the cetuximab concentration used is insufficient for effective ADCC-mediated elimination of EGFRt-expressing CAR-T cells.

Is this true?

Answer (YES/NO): NO